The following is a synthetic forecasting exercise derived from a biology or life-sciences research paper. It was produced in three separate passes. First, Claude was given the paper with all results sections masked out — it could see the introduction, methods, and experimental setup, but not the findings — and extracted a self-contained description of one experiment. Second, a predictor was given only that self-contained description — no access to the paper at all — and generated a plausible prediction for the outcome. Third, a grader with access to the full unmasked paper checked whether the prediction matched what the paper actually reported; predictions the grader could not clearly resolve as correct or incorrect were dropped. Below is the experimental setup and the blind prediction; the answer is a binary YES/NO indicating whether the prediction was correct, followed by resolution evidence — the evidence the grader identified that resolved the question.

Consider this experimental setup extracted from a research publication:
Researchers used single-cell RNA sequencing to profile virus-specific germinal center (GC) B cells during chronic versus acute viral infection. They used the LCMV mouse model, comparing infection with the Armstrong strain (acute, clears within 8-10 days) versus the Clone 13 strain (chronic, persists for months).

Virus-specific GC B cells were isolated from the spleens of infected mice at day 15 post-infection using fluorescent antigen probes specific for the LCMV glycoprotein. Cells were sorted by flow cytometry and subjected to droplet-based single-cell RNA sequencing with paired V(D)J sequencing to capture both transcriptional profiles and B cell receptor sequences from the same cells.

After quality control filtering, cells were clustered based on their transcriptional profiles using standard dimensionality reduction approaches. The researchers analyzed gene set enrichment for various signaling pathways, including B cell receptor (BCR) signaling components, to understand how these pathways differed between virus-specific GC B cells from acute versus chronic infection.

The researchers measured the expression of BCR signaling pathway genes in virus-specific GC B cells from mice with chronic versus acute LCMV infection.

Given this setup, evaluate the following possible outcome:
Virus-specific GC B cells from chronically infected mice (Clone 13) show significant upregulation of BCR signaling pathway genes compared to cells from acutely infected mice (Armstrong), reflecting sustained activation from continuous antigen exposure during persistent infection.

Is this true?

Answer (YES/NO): NO